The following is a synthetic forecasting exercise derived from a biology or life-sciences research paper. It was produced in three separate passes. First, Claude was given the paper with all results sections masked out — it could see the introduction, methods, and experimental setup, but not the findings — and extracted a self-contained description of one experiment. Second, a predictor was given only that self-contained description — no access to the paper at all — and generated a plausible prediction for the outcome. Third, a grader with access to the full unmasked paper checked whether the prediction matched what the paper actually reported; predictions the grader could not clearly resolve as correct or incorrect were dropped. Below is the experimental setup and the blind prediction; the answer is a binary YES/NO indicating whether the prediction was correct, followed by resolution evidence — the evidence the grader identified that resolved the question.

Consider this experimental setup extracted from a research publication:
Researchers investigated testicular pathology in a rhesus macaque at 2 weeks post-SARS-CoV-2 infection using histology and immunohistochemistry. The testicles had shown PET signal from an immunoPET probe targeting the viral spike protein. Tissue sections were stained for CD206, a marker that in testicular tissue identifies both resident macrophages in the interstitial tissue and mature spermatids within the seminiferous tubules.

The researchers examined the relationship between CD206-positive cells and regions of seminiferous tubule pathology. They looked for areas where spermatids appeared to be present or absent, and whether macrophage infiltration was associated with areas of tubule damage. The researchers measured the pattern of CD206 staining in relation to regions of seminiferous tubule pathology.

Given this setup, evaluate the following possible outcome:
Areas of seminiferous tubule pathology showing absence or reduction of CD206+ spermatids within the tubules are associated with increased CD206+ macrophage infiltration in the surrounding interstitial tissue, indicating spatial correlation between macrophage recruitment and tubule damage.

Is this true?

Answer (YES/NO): NO